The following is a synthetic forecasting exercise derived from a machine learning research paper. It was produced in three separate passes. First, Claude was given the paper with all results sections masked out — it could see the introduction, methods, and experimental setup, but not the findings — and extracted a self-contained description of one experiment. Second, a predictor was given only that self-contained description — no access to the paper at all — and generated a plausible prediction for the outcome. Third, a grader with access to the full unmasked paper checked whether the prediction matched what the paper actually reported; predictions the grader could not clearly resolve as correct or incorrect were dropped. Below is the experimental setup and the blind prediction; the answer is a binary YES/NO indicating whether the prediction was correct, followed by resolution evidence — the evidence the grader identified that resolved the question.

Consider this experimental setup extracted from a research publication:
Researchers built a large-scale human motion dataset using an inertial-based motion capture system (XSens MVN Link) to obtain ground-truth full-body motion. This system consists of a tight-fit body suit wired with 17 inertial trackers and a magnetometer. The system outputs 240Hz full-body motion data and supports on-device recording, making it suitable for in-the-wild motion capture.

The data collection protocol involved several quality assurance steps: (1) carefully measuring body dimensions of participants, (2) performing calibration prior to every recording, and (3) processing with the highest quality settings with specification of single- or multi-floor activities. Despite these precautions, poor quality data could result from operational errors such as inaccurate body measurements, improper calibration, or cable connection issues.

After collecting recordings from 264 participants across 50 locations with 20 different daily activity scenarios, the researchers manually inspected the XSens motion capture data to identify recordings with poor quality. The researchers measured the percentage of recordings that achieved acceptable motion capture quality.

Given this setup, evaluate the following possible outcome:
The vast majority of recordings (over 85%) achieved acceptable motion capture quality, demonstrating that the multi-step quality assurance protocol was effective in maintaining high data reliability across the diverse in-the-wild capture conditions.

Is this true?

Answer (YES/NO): YES